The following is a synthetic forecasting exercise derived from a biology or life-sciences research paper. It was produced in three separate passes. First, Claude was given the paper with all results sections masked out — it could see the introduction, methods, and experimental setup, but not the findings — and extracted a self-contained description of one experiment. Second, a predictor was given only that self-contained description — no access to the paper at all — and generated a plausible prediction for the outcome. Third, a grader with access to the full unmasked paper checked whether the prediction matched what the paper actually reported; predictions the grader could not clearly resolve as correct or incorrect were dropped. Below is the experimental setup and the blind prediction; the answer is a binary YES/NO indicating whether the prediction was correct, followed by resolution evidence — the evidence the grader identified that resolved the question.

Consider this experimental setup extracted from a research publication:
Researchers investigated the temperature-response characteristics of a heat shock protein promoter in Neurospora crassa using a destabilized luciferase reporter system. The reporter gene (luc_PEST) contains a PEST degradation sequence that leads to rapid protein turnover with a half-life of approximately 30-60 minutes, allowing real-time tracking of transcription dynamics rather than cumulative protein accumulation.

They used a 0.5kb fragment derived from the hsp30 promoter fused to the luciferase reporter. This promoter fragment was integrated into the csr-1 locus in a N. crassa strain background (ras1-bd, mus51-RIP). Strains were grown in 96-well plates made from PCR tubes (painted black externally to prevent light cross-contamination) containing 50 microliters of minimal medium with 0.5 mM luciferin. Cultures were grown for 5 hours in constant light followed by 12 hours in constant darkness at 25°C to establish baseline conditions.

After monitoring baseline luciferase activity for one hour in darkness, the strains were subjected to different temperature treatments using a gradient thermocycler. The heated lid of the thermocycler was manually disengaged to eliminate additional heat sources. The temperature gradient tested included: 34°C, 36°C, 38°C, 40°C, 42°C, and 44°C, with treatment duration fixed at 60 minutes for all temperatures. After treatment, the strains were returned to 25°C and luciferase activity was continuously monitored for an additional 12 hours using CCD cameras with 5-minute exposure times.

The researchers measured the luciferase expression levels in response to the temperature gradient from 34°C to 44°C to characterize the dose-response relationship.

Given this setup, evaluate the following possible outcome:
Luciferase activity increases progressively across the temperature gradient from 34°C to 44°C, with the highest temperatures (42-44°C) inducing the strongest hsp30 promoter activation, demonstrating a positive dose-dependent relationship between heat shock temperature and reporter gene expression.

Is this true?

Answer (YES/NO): NO